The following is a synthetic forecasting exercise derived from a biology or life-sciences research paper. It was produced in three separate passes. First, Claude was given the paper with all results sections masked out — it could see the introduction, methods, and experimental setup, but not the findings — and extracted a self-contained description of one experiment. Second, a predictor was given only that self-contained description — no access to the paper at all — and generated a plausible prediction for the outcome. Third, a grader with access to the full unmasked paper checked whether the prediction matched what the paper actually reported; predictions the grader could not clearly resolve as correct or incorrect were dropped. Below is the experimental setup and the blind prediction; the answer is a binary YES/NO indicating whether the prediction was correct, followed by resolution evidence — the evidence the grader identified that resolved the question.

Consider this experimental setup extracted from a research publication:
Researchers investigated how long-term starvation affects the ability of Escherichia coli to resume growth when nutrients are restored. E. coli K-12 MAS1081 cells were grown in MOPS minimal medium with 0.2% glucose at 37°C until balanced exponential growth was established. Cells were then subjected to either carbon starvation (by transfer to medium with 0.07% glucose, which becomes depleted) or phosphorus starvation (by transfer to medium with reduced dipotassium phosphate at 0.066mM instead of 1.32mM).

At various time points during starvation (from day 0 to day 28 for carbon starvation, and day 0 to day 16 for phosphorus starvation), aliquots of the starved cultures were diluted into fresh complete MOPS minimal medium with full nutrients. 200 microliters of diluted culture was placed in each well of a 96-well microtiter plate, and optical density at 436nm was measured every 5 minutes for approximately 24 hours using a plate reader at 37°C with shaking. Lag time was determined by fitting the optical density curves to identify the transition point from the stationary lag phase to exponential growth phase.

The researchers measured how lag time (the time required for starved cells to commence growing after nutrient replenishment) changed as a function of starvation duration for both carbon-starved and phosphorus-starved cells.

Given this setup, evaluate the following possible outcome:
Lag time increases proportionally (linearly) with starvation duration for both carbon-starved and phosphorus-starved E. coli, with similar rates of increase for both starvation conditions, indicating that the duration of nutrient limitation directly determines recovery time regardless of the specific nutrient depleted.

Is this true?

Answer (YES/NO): NO